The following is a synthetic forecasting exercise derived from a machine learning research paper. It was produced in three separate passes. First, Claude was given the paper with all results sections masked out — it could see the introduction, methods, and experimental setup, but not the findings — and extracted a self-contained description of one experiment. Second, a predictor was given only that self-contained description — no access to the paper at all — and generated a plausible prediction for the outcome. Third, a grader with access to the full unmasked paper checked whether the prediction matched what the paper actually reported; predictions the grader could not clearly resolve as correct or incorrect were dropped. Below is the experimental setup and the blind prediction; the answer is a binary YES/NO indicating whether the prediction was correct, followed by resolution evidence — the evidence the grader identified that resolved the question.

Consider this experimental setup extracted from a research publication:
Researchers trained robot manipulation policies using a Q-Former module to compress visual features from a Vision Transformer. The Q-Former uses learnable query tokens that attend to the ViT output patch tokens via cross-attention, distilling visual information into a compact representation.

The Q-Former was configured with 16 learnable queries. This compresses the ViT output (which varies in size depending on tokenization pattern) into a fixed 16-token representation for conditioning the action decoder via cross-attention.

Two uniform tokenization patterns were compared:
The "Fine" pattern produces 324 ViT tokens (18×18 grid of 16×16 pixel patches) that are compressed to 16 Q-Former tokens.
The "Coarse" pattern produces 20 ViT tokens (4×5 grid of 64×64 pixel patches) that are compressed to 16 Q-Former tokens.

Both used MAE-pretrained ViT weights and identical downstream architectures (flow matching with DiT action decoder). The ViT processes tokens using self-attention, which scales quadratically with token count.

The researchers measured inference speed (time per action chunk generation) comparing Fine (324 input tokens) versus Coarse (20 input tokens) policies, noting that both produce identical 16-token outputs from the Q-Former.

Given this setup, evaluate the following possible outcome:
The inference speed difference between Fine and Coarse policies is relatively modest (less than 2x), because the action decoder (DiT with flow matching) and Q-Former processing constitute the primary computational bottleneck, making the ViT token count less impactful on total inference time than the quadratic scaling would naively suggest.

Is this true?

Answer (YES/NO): NO